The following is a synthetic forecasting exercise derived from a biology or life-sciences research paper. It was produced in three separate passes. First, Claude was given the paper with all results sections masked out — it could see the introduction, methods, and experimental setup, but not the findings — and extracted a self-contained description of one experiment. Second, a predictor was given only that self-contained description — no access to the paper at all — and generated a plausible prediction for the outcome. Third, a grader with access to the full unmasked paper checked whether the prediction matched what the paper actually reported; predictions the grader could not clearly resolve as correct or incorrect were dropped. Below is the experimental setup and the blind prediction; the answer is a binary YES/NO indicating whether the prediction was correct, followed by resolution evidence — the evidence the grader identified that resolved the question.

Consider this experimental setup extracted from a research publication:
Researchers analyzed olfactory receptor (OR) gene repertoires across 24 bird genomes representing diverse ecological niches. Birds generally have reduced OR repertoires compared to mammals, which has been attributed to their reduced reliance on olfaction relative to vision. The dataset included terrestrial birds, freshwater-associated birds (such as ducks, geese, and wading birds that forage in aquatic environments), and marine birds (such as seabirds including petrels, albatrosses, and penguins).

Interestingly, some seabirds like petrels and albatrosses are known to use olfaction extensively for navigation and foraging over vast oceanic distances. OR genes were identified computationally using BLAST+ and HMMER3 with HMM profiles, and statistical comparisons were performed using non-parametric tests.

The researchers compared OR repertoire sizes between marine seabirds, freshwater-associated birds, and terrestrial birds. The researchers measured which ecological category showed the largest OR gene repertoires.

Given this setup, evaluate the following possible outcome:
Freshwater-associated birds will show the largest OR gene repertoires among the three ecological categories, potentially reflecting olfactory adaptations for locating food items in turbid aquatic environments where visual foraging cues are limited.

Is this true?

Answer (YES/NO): YES